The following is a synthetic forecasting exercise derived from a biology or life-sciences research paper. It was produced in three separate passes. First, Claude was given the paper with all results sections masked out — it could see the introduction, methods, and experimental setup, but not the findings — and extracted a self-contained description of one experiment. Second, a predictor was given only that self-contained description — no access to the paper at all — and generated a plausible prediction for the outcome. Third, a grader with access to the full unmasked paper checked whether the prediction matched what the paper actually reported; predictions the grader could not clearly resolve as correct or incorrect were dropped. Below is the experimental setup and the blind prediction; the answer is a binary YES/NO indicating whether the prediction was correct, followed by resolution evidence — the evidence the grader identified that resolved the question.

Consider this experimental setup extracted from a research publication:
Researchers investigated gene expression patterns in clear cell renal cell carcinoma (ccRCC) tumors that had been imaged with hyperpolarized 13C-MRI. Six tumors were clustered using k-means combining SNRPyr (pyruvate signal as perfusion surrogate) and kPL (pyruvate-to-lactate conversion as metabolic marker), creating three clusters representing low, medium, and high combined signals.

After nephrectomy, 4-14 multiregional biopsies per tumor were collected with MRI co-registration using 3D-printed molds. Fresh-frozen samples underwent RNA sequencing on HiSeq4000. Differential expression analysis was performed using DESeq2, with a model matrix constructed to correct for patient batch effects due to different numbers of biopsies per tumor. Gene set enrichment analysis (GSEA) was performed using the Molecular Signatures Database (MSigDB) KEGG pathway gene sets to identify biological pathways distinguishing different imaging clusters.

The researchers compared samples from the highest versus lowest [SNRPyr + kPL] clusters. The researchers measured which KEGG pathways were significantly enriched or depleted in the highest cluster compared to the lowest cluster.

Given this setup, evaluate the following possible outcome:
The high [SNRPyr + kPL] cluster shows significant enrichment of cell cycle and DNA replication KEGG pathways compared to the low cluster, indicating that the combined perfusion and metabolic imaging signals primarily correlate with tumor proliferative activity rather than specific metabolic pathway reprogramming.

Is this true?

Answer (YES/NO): NO